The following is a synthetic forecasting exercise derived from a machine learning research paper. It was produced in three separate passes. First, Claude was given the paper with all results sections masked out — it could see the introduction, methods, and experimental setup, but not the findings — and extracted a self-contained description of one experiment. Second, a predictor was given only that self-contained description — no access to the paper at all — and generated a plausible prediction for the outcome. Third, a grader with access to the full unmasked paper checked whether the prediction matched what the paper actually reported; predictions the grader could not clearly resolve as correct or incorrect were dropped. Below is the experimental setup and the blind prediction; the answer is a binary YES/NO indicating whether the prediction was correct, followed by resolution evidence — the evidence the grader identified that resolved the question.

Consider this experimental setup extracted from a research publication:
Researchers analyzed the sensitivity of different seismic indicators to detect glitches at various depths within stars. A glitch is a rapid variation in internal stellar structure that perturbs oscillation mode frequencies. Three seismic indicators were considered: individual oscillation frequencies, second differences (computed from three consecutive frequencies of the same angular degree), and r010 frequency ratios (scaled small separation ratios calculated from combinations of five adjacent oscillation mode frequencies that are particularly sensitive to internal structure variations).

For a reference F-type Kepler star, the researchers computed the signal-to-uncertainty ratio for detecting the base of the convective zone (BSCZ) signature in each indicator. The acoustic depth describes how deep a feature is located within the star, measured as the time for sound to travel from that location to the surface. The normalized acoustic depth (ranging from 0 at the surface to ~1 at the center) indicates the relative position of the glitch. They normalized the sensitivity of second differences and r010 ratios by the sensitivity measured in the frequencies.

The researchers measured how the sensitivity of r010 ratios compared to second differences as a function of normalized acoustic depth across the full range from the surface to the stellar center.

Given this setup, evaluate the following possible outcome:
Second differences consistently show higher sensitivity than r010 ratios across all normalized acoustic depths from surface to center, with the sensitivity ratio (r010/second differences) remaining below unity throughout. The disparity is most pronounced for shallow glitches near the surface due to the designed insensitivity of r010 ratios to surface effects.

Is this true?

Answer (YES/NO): NO